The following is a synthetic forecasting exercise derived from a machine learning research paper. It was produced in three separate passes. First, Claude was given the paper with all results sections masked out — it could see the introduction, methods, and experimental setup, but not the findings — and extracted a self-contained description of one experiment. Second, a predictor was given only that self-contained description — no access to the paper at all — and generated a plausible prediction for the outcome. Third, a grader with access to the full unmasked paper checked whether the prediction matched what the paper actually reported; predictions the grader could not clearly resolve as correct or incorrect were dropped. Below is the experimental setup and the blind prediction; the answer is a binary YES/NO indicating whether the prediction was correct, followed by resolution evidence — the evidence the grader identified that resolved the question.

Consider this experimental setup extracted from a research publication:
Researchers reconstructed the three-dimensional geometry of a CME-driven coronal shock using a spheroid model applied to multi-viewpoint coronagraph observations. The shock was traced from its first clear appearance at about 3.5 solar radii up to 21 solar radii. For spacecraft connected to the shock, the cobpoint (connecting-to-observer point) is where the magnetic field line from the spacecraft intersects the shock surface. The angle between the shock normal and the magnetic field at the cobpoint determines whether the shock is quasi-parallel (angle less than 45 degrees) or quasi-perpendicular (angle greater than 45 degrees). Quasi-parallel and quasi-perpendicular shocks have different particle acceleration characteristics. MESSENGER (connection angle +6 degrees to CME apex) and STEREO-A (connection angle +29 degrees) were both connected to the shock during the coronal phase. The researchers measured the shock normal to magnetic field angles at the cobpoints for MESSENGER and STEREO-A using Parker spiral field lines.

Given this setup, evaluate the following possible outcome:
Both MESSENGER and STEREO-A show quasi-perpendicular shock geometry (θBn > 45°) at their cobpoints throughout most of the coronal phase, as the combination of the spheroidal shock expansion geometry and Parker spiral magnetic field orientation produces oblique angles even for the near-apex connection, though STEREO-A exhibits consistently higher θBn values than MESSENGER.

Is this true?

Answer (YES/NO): NO